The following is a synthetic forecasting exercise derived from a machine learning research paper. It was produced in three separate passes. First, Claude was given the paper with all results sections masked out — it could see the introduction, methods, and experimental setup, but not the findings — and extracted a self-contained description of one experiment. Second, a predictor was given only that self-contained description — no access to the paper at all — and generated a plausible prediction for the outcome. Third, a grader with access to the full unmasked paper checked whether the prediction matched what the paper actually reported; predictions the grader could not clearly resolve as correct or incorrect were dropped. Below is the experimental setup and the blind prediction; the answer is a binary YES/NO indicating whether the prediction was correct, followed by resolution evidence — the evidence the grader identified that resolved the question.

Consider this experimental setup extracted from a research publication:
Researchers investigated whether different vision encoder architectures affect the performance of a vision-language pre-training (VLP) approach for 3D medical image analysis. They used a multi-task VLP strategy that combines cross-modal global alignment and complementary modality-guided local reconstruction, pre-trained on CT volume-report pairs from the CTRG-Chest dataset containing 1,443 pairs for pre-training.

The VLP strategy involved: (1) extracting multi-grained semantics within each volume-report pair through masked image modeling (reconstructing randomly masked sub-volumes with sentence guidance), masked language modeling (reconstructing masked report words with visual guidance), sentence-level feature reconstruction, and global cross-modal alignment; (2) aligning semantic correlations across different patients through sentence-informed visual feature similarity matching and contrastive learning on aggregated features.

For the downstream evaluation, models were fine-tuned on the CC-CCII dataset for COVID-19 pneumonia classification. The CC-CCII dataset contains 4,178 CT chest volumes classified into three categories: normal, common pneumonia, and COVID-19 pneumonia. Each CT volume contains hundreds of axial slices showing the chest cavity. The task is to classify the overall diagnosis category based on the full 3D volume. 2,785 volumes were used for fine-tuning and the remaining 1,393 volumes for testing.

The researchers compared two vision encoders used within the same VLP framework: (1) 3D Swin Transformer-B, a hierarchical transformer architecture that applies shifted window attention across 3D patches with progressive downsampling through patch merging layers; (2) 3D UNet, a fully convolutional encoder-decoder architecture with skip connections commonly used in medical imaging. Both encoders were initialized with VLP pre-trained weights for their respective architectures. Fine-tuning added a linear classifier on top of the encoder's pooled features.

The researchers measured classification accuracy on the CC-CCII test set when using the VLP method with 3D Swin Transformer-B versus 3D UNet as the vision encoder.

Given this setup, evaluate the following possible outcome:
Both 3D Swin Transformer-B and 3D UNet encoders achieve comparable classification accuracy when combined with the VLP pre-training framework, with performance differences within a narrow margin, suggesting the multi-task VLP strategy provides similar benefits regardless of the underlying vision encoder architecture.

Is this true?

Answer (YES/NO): NO